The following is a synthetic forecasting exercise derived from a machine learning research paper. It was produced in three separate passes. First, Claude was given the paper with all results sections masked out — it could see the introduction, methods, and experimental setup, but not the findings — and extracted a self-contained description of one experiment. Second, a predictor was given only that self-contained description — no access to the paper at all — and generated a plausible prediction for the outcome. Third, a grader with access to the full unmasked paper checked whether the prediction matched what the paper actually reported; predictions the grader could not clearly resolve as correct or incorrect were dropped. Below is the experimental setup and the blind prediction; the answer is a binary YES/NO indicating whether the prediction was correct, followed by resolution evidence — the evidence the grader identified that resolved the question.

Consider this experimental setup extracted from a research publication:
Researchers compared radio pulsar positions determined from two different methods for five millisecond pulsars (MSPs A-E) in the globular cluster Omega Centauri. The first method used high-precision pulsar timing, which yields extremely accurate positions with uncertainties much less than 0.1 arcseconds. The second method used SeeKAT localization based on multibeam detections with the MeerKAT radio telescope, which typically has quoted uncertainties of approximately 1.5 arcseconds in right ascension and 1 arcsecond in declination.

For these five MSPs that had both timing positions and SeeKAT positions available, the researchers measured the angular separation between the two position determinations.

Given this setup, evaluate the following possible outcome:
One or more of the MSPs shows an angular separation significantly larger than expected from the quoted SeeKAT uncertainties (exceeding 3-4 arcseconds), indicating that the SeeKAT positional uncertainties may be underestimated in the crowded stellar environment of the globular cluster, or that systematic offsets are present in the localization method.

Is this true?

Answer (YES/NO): YES